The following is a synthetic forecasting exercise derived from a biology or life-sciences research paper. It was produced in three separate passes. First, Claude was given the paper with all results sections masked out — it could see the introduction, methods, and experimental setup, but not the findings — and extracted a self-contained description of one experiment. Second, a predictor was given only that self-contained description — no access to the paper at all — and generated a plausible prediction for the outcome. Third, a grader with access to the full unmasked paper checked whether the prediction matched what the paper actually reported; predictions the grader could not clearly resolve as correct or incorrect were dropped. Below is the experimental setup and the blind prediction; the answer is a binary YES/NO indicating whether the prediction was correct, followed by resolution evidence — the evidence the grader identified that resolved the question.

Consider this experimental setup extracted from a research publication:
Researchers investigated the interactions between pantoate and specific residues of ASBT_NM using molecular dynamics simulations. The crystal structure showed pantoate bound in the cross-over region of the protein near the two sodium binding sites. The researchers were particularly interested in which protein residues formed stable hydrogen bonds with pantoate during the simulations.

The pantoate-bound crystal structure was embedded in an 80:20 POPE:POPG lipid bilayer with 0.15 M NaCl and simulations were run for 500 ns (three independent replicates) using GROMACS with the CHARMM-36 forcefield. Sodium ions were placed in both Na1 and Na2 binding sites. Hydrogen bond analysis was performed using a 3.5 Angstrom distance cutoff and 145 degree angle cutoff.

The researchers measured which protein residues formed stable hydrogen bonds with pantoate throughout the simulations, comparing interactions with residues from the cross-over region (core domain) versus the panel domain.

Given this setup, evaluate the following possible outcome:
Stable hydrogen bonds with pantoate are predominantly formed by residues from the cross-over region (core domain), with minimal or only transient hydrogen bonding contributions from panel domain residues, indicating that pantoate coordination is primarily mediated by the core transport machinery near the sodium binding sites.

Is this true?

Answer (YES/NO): YES